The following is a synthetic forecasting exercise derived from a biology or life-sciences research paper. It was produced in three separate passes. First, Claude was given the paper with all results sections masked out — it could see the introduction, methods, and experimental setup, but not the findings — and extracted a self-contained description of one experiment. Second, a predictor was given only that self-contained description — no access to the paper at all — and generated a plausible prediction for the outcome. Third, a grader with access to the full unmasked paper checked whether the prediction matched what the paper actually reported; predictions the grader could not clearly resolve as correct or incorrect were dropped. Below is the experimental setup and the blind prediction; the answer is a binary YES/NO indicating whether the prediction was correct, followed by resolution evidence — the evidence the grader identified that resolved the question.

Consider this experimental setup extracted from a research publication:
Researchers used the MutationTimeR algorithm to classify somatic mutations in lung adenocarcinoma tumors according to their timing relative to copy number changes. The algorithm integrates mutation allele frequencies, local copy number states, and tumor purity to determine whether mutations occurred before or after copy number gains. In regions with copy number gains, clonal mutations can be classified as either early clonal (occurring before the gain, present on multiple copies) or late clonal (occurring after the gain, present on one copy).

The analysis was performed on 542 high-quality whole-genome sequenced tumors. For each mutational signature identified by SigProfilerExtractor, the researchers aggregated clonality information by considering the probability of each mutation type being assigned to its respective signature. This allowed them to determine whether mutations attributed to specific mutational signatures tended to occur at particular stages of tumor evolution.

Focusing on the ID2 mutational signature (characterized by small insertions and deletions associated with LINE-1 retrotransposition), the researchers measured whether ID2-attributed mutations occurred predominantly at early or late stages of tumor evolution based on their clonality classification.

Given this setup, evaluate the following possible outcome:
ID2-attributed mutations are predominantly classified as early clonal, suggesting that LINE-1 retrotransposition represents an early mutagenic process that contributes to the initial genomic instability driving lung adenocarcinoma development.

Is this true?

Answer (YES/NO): YES